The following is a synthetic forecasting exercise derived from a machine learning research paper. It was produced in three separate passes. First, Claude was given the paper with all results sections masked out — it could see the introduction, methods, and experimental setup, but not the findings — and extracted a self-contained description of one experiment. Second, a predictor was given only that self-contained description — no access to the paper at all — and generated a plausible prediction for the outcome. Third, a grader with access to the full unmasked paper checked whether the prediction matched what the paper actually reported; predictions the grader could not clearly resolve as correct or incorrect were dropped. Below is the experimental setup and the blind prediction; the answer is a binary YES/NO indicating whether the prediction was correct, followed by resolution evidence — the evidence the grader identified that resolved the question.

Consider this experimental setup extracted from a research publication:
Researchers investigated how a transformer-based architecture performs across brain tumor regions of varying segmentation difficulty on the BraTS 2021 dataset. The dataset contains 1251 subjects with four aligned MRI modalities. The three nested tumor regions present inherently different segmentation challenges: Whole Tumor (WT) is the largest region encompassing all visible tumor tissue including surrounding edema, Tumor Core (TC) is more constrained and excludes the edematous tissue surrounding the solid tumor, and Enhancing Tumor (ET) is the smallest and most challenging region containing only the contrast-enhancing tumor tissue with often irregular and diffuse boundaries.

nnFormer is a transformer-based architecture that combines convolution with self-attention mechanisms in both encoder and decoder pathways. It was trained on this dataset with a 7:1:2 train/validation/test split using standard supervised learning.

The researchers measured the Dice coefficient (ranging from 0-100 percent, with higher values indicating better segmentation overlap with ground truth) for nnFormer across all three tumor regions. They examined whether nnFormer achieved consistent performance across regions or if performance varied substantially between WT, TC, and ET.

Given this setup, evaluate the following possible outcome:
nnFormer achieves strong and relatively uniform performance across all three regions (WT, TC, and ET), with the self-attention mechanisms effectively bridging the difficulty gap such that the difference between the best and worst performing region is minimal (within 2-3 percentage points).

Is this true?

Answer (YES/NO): NO